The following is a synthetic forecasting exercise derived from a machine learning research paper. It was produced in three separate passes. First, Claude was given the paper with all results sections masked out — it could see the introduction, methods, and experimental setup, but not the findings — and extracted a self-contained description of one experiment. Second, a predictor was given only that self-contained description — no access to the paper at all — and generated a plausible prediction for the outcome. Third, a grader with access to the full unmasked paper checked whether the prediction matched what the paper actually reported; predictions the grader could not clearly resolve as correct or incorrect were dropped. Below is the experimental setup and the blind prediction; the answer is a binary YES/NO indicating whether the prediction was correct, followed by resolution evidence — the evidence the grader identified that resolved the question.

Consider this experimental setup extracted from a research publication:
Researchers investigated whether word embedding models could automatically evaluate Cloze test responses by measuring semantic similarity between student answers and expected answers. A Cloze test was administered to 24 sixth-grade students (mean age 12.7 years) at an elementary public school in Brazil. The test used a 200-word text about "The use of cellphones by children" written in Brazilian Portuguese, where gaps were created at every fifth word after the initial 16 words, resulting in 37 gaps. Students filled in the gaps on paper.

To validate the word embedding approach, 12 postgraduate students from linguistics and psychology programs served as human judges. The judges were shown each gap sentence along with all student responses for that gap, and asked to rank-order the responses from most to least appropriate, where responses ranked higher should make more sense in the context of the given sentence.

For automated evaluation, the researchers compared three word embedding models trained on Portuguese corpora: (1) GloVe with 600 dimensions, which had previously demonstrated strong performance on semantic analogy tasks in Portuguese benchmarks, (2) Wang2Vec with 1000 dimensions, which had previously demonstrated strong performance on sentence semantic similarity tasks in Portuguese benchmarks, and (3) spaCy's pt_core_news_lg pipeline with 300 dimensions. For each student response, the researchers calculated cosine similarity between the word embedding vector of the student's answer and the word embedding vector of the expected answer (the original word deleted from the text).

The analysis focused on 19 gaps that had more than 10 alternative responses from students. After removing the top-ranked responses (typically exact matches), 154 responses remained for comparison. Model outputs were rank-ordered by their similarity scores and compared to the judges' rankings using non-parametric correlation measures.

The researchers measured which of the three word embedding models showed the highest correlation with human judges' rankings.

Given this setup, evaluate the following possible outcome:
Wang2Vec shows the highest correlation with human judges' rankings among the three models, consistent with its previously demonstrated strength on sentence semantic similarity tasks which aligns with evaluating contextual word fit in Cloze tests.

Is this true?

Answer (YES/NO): NO